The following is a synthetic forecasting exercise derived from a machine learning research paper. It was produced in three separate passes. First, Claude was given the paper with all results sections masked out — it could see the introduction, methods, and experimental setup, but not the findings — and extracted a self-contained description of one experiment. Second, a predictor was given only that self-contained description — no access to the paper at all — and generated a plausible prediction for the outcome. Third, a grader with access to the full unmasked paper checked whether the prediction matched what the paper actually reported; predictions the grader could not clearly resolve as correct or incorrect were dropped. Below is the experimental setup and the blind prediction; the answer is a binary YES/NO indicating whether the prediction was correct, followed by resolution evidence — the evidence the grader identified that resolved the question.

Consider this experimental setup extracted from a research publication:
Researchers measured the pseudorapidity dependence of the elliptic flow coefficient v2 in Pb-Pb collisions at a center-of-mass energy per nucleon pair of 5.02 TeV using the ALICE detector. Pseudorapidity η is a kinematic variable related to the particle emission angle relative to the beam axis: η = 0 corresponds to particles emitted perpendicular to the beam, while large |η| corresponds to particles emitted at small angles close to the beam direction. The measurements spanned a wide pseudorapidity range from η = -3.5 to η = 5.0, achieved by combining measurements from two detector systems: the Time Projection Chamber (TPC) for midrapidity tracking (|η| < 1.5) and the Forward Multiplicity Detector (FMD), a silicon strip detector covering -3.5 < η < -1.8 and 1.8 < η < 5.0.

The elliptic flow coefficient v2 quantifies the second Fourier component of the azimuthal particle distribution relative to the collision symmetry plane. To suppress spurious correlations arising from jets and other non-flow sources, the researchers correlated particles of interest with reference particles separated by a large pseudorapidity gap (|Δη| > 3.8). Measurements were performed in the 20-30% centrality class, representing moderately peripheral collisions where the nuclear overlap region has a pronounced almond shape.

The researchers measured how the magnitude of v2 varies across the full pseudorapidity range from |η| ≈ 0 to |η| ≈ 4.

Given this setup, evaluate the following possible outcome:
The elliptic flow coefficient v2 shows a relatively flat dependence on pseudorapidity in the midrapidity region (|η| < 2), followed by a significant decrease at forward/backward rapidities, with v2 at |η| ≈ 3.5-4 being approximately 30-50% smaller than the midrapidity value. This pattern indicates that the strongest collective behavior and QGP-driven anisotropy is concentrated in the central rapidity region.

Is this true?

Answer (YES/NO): NO